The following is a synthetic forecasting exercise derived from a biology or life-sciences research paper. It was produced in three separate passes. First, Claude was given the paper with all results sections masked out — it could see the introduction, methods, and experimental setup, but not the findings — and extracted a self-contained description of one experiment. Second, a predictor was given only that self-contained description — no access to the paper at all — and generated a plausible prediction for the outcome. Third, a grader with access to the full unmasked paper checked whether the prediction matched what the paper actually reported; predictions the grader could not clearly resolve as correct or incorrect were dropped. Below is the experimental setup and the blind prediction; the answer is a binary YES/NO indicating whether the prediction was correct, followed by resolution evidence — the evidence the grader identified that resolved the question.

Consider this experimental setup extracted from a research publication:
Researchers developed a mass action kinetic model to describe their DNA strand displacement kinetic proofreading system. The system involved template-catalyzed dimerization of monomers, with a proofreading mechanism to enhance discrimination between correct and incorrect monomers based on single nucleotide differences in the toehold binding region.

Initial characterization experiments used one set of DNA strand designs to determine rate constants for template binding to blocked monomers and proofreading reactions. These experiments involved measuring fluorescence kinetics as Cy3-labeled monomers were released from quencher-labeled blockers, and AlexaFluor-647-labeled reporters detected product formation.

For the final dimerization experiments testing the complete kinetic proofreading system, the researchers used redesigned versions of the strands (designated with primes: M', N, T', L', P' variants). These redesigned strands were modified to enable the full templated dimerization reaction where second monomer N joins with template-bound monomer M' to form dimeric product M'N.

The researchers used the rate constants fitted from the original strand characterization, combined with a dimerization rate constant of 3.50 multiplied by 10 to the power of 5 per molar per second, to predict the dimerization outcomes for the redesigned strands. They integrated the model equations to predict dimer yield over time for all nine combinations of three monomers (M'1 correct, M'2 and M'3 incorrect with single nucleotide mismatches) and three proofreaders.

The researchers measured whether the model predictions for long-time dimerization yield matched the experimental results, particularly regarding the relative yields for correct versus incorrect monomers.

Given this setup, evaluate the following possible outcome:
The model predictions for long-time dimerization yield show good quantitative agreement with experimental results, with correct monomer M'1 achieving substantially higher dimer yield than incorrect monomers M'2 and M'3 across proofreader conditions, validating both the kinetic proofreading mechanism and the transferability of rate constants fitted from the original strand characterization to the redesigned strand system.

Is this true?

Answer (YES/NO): NO